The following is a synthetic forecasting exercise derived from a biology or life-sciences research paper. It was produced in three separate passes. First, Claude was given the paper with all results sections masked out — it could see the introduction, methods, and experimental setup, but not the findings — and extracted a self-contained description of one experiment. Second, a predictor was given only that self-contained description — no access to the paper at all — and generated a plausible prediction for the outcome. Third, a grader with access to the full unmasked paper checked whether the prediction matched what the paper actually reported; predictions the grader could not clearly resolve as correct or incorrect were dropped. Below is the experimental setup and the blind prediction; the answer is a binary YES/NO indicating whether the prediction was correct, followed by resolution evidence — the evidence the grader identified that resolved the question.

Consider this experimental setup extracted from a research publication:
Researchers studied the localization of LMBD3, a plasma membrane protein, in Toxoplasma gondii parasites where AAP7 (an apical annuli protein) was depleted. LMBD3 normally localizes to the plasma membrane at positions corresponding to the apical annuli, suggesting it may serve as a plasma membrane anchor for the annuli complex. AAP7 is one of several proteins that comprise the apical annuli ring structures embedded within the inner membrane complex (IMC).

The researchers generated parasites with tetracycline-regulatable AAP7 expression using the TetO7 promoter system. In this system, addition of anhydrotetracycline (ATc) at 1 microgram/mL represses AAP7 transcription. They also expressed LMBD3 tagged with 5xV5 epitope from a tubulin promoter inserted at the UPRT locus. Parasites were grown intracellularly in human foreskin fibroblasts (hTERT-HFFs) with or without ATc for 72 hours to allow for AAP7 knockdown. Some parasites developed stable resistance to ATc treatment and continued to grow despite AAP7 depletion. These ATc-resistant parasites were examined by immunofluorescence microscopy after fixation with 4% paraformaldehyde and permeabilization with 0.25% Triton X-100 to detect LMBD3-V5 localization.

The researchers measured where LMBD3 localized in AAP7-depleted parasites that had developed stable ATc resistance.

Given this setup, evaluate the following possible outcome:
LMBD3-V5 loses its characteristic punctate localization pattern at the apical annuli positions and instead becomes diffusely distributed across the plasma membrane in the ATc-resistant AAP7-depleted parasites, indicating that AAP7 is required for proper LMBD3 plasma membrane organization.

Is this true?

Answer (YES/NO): NO